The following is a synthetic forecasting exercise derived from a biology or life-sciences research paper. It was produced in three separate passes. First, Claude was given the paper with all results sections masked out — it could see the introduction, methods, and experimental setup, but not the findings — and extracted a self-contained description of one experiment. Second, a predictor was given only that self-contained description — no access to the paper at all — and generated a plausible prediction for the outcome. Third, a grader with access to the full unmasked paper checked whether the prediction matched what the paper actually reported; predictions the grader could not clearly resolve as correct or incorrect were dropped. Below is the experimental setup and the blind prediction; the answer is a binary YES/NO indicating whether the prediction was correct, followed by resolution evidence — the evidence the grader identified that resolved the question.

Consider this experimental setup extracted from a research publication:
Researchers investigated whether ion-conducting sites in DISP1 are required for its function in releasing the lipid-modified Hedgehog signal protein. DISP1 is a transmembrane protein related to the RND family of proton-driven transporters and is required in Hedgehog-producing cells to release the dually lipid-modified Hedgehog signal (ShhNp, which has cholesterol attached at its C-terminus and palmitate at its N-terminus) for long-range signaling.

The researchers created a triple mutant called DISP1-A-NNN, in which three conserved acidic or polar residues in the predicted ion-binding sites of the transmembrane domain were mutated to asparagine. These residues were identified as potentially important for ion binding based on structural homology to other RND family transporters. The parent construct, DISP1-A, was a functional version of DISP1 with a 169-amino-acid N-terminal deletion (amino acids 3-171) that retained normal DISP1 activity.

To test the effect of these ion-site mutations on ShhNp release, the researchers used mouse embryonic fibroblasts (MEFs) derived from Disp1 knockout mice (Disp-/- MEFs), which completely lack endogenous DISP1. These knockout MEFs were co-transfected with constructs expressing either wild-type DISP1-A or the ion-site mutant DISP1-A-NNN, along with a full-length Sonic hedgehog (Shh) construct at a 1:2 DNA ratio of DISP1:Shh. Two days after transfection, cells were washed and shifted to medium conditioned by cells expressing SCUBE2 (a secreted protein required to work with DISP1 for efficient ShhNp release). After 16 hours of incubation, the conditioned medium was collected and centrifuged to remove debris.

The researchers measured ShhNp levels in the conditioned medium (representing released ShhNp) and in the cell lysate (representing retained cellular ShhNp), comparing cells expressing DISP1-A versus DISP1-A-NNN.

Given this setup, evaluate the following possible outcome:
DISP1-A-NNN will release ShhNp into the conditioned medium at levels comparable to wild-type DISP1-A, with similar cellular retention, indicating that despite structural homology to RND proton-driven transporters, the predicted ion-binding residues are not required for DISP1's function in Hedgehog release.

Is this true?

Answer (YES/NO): NO